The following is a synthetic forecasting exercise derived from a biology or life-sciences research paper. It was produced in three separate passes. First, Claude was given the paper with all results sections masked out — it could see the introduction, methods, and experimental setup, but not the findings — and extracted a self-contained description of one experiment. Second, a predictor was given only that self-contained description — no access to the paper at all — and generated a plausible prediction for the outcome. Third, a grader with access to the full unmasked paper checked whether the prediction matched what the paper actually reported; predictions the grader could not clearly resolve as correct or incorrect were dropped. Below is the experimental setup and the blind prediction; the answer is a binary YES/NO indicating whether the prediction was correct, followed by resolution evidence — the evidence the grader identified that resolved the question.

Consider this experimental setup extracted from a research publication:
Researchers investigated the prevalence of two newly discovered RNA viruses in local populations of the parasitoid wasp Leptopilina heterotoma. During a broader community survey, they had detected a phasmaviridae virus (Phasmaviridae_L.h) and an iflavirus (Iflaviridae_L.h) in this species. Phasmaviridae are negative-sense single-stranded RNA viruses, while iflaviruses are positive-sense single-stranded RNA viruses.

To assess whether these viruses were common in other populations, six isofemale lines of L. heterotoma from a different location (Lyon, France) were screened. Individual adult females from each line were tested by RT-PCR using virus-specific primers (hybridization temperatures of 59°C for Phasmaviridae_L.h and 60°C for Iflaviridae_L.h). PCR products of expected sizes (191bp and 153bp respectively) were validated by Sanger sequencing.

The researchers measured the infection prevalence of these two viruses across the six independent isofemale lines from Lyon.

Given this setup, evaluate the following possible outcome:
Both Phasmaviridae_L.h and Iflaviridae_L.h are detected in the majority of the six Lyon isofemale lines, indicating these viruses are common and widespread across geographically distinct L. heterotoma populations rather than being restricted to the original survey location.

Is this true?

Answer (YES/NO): YES